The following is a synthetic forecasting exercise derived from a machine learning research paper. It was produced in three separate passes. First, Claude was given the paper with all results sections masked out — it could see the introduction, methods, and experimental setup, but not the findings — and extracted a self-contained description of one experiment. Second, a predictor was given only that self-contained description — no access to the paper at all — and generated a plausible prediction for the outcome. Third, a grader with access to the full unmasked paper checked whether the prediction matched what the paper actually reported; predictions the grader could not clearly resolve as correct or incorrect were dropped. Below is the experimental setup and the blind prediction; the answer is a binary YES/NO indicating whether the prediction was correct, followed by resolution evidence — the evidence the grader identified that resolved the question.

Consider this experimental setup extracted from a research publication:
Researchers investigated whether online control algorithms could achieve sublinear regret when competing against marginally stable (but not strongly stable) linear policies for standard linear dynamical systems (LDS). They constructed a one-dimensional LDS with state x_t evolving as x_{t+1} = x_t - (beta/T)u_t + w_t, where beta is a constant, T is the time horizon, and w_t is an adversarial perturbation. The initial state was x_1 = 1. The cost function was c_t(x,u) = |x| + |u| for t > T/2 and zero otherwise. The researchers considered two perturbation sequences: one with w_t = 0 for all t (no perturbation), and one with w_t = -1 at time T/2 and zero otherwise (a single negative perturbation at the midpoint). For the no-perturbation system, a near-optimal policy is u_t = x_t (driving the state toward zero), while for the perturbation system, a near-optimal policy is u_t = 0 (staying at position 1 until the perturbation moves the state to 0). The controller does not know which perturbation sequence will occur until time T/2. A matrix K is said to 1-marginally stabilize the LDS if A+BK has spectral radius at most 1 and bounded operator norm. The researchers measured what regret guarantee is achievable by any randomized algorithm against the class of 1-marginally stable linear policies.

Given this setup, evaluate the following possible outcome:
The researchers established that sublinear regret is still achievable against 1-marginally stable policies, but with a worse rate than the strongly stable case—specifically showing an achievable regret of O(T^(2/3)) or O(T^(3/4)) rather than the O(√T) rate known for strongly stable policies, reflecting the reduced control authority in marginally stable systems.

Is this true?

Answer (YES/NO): NO